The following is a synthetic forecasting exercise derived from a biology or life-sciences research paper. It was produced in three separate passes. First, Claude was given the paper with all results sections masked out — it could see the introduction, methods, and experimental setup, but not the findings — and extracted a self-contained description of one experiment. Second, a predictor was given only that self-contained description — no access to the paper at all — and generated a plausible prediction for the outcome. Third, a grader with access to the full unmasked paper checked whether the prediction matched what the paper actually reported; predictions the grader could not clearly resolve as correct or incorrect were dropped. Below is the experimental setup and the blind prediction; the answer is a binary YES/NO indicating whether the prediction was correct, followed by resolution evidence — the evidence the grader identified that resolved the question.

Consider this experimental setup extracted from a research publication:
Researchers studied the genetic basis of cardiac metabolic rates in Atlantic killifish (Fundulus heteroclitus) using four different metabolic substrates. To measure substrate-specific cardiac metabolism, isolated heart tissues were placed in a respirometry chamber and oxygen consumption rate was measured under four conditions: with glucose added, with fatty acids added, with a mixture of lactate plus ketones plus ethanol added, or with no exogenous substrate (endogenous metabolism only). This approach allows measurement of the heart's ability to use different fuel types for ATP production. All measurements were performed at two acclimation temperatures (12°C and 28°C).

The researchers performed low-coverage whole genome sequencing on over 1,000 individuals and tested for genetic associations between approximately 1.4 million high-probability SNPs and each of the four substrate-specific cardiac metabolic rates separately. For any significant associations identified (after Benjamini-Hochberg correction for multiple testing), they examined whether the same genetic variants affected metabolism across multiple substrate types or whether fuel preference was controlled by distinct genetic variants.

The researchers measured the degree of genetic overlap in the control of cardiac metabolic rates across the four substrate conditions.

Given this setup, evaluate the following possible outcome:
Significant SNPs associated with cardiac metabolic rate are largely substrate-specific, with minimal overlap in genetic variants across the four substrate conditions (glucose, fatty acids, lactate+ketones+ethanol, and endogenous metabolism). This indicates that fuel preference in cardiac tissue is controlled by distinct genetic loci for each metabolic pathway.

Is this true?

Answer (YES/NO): YES